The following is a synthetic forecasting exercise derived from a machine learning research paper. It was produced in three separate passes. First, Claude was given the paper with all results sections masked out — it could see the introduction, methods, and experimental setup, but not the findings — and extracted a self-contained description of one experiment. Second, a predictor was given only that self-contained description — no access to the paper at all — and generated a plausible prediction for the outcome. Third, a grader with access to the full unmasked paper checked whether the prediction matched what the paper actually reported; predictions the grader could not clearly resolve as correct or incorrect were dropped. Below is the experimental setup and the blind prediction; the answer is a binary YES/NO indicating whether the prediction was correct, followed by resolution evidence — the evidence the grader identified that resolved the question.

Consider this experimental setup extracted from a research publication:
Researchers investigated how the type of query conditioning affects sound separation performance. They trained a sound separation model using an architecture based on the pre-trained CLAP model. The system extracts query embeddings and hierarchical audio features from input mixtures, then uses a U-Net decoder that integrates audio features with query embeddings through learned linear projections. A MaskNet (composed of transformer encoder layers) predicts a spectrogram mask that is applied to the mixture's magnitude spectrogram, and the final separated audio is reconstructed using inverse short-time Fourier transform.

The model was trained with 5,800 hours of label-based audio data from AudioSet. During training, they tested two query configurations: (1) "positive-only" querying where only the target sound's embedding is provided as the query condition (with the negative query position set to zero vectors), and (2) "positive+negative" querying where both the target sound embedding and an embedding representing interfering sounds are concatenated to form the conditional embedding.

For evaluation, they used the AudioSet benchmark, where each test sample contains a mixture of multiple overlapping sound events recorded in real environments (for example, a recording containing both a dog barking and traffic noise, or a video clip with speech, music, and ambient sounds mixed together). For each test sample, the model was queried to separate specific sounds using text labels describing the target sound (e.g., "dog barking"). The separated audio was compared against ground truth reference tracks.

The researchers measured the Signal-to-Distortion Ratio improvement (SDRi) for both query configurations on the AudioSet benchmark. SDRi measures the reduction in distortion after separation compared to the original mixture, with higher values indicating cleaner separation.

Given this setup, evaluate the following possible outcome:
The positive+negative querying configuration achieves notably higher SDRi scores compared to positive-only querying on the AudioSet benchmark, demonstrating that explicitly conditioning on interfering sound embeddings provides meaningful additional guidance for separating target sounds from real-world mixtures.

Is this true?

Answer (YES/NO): YES